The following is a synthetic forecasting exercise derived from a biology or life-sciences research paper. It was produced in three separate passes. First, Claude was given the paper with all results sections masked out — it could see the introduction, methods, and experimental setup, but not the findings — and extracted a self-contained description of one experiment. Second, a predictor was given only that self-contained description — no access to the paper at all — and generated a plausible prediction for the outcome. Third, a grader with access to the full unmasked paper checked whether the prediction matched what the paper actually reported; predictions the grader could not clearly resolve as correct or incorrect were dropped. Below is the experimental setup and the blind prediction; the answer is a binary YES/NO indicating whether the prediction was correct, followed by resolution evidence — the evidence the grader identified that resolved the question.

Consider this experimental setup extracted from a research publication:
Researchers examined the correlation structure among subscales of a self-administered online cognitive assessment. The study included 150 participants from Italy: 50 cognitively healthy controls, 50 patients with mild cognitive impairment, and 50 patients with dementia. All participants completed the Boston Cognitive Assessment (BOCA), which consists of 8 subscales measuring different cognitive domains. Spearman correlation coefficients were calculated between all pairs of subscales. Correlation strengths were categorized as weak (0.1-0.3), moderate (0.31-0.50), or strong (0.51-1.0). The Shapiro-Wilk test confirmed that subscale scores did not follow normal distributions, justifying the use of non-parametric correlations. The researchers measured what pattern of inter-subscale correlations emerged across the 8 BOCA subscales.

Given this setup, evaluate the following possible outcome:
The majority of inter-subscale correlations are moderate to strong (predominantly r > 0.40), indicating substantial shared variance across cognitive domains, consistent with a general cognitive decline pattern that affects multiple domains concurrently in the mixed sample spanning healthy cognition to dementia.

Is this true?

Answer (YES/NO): NO